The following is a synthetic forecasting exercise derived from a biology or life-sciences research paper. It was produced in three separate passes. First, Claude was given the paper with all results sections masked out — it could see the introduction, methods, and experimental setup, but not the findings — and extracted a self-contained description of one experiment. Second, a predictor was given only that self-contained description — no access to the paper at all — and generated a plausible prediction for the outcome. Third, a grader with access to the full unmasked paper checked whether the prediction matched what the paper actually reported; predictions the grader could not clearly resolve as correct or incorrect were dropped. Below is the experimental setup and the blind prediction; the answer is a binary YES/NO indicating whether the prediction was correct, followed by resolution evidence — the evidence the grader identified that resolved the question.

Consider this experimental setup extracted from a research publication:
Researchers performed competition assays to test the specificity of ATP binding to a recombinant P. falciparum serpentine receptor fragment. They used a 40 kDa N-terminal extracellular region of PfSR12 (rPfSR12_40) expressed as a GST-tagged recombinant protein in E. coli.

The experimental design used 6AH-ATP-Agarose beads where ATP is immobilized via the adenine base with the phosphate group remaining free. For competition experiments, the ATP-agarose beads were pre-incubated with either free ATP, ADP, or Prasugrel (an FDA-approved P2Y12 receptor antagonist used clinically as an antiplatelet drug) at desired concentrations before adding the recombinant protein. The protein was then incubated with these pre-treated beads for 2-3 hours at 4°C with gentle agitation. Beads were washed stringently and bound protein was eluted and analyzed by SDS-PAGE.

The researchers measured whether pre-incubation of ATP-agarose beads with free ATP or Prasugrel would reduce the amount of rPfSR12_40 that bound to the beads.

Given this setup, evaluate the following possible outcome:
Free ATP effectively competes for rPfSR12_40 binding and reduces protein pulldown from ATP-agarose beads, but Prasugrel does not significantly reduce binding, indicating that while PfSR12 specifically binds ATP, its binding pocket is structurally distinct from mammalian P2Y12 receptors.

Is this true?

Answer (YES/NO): NO